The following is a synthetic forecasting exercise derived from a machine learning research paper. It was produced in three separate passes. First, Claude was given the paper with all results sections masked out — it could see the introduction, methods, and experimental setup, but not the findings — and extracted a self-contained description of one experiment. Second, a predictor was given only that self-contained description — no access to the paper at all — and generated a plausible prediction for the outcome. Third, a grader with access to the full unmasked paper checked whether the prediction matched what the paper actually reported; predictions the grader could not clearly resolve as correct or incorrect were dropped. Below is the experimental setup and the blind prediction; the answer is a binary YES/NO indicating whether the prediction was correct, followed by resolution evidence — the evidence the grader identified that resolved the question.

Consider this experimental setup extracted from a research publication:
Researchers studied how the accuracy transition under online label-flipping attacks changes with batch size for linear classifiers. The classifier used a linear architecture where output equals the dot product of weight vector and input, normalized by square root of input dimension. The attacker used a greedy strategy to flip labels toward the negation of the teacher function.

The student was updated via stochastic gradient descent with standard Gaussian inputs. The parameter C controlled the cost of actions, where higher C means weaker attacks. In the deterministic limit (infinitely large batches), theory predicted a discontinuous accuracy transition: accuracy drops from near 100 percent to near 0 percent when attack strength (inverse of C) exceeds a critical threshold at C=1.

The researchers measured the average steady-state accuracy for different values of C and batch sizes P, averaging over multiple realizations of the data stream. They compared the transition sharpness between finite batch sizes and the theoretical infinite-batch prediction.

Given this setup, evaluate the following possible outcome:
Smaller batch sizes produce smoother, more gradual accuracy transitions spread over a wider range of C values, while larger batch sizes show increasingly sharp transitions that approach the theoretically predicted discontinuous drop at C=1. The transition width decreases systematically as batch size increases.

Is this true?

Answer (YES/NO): YES